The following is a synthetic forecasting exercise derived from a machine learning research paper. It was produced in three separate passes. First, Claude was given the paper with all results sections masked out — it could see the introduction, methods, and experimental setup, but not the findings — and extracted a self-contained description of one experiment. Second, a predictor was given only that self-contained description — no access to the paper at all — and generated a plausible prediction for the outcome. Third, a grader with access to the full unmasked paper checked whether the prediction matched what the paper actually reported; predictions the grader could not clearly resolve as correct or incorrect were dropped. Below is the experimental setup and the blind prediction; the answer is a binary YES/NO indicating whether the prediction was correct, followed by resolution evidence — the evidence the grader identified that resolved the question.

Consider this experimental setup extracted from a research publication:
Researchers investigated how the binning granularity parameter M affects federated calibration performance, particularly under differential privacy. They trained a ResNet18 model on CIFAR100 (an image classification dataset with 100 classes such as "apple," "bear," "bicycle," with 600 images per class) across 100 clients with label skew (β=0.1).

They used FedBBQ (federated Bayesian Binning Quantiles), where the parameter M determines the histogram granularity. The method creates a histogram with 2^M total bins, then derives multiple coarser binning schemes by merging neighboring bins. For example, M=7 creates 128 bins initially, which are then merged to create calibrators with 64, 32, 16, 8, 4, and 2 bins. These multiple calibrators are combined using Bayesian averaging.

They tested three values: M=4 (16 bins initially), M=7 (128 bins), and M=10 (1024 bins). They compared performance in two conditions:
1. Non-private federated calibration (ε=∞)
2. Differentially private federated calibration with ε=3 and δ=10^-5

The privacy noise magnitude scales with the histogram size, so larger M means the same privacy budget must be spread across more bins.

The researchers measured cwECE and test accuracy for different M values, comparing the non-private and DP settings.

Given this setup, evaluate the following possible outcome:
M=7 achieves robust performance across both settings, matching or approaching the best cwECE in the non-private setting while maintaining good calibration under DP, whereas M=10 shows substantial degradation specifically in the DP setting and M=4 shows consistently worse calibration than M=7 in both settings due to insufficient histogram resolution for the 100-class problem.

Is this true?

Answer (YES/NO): NO